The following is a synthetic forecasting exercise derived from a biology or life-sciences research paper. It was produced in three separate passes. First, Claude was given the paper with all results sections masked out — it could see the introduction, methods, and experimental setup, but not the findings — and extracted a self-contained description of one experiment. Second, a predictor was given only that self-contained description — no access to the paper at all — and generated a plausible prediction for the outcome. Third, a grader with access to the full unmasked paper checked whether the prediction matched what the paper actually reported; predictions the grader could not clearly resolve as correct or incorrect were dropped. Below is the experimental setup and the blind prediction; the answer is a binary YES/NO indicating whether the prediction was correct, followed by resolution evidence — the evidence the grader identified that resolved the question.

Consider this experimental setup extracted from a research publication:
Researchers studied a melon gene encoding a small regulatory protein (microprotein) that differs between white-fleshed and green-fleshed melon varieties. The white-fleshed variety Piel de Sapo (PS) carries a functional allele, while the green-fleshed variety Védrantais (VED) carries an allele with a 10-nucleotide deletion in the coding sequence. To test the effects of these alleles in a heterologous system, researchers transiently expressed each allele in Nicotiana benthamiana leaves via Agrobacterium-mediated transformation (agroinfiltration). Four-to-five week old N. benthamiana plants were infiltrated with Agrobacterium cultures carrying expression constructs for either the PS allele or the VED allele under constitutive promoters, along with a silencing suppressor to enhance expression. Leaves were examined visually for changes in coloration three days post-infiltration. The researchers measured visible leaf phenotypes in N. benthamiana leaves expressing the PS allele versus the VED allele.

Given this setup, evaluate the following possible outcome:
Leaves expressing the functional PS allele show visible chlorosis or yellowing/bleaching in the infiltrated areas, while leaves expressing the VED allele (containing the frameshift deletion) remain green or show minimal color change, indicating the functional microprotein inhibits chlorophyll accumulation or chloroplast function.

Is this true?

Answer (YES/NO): YES